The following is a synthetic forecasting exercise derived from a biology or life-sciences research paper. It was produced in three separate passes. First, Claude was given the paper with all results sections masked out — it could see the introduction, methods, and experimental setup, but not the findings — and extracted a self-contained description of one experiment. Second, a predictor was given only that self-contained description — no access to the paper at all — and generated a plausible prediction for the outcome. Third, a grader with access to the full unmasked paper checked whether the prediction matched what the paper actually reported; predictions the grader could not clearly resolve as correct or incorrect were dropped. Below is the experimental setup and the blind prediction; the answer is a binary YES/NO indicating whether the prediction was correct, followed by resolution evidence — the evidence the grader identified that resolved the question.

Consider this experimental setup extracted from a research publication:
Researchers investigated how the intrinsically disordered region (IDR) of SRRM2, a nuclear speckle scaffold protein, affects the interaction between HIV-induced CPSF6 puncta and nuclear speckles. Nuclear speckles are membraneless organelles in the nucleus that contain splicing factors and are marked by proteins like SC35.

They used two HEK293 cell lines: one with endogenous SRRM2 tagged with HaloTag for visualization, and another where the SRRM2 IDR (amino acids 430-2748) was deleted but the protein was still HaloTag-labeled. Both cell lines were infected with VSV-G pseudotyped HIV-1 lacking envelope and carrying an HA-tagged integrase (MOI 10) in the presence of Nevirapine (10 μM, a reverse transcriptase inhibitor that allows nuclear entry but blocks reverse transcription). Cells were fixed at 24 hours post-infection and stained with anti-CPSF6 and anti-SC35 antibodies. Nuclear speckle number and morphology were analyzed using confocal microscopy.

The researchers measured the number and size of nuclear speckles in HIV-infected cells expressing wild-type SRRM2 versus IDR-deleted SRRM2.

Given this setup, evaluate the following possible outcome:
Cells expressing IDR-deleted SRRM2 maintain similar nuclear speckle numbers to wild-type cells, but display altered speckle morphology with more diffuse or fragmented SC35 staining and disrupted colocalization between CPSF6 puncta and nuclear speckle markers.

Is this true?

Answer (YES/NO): NO